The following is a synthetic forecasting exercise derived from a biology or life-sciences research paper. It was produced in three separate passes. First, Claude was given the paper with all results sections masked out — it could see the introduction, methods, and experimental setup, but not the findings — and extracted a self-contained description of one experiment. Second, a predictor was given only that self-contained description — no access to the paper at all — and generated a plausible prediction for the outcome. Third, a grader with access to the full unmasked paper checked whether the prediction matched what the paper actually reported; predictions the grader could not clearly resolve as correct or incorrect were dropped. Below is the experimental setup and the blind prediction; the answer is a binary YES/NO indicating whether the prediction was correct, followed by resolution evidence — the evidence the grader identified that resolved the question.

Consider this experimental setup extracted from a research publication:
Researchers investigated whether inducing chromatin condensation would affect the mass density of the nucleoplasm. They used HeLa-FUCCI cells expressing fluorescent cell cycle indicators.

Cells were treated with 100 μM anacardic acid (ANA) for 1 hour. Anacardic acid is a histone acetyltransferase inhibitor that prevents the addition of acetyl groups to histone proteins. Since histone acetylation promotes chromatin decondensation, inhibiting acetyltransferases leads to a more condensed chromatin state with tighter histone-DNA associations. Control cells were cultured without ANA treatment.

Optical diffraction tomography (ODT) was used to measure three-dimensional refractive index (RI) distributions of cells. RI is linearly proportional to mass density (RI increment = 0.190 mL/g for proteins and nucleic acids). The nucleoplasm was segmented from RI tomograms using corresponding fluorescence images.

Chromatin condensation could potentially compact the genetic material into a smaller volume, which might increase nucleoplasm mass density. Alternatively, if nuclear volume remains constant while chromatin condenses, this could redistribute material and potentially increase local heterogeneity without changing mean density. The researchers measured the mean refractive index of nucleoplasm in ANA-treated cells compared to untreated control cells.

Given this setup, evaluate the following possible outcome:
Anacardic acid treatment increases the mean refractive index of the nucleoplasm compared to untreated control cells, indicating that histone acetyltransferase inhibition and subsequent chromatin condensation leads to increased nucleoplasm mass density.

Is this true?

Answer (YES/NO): YES